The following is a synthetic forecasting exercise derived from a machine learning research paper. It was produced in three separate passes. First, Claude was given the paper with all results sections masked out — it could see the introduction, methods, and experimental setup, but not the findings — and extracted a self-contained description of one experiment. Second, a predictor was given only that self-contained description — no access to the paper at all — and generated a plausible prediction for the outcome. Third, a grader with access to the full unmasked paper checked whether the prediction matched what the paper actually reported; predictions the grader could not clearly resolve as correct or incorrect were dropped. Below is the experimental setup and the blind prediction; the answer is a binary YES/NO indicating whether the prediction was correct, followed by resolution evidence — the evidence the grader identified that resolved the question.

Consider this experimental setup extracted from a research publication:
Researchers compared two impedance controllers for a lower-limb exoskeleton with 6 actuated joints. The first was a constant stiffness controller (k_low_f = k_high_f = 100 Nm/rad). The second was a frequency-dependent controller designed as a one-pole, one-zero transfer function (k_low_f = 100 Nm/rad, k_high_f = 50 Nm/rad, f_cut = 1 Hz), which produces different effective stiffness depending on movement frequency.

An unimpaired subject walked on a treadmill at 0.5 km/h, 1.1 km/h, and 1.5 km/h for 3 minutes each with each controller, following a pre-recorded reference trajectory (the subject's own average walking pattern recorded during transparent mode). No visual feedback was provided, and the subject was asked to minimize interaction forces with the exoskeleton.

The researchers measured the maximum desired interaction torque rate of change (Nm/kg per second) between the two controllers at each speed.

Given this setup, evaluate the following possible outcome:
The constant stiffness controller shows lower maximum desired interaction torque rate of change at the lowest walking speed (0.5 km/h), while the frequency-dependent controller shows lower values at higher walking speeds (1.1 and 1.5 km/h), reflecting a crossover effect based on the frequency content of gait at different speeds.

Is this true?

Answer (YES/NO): NO